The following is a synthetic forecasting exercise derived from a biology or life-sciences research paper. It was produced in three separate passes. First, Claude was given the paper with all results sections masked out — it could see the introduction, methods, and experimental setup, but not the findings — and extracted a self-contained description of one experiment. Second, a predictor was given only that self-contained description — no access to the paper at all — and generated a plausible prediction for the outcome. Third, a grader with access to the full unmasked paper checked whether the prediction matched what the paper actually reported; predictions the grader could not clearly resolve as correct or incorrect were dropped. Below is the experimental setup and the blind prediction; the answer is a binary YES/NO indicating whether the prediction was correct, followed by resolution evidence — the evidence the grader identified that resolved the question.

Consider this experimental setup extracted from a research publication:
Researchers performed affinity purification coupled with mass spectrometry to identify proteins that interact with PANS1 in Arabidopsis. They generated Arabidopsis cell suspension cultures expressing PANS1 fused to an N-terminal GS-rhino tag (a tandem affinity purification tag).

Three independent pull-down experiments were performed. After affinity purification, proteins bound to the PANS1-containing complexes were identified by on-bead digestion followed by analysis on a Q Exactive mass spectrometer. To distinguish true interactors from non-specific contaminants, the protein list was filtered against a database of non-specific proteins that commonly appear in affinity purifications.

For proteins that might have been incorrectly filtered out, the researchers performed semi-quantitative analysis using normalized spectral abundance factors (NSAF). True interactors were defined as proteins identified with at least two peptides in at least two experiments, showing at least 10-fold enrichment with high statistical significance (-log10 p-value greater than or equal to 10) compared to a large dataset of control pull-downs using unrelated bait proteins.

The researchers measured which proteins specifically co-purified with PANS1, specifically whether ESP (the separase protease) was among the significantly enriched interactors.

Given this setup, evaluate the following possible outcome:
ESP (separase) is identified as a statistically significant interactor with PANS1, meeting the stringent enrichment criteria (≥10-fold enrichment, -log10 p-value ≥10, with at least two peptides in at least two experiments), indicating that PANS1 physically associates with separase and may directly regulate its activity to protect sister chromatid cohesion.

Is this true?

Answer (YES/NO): YES